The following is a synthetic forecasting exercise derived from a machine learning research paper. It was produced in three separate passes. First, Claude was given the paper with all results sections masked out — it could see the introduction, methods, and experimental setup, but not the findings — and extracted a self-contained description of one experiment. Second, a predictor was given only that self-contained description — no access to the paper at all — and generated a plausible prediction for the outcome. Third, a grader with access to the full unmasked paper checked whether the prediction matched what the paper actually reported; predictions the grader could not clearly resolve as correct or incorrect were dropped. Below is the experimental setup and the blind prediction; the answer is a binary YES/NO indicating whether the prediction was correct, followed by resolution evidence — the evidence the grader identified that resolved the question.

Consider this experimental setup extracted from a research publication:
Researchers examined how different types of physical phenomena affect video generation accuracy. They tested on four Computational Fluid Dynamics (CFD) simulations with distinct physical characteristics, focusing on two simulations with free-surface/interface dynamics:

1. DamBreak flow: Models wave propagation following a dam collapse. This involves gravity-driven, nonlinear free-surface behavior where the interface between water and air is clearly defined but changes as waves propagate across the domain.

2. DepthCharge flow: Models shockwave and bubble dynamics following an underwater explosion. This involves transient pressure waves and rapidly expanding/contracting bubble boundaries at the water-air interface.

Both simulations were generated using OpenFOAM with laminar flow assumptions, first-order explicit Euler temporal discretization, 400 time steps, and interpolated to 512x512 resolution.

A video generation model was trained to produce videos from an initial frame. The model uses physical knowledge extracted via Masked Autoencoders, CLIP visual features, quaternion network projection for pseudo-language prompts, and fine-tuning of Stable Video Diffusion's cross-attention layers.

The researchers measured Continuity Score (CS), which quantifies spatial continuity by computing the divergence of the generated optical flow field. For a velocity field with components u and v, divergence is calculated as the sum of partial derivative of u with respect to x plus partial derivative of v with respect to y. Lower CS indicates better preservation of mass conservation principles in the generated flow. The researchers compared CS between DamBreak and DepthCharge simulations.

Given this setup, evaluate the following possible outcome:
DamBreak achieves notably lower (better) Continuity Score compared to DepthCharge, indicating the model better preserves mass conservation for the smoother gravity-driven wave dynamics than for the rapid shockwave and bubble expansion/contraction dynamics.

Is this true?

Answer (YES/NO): YES